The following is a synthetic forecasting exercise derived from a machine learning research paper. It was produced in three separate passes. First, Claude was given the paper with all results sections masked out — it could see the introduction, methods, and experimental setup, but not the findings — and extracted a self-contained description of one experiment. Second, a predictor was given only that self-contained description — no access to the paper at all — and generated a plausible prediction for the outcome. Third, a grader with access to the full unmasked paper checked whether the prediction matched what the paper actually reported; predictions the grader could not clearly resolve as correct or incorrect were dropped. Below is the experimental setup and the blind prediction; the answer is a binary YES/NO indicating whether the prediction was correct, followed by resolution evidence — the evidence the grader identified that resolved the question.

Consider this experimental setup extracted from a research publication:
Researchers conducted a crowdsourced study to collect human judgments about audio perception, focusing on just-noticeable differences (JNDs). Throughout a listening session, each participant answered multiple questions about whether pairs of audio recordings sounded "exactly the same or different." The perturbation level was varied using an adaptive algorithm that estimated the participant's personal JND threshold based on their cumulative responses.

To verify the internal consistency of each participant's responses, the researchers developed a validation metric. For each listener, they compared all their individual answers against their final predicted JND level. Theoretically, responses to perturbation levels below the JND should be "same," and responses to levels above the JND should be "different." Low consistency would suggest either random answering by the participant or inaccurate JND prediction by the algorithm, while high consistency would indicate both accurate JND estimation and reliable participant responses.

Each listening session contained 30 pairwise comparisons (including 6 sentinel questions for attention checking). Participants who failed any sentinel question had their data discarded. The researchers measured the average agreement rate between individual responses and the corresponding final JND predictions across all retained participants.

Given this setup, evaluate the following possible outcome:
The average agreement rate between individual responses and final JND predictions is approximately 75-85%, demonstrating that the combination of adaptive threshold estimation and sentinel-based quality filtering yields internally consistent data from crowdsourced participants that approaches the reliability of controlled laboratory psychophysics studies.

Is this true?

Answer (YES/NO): NO